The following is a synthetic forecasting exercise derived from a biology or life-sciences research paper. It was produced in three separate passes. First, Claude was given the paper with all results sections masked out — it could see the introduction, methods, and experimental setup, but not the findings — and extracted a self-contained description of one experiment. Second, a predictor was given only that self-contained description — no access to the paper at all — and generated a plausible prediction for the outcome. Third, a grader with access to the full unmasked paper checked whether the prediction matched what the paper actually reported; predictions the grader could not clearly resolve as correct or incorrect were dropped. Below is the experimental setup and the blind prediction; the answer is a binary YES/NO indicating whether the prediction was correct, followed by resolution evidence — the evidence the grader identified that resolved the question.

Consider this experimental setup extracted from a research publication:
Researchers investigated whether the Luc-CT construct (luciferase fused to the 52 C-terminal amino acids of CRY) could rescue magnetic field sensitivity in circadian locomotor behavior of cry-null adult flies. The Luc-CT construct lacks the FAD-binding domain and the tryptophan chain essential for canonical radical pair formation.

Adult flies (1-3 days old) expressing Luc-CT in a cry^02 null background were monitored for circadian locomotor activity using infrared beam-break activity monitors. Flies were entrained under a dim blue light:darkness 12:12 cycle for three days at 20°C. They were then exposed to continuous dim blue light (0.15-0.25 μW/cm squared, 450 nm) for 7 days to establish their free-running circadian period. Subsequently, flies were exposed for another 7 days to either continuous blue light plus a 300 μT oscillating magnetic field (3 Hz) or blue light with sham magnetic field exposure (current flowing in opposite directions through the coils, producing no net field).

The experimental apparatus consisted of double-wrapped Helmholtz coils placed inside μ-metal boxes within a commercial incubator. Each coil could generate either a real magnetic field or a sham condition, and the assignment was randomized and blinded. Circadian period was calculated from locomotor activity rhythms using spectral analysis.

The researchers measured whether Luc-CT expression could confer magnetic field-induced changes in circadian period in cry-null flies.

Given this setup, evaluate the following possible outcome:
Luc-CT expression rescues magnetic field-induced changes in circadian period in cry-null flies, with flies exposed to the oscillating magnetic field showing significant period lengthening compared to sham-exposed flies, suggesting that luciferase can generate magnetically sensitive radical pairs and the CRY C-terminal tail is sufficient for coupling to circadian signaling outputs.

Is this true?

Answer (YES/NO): NO